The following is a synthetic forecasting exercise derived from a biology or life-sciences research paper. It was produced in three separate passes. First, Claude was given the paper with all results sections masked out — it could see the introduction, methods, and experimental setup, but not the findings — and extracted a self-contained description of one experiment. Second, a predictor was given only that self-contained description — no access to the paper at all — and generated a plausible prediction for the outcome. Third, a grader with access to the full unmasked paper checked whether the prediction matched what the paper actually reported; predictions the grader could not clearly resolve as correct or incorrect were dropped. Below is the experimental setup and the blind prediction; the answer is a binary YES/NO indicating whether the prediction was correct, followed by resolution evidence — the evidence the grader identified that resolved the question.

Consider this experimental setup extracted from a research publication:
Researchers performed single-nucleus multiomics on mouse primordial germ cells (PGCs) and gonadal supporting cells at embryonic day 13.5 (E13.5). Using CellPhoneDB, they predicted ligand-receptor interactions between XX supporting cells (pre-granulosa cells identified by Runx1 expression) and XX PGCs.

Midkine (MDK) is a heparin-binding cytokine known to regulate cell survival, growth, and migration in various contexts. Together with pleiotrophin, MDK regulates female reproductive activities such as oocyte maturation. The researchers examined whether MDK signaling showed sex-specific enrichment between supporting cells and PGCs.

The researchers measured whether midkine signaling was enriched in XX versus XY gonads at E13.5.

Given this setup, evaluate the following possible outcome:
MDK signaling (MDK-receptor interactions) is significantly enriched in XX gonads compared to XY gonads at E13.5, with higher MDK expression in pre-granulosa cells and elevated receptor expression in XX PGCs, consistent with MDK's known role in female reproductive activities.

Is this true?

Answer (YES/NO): YES